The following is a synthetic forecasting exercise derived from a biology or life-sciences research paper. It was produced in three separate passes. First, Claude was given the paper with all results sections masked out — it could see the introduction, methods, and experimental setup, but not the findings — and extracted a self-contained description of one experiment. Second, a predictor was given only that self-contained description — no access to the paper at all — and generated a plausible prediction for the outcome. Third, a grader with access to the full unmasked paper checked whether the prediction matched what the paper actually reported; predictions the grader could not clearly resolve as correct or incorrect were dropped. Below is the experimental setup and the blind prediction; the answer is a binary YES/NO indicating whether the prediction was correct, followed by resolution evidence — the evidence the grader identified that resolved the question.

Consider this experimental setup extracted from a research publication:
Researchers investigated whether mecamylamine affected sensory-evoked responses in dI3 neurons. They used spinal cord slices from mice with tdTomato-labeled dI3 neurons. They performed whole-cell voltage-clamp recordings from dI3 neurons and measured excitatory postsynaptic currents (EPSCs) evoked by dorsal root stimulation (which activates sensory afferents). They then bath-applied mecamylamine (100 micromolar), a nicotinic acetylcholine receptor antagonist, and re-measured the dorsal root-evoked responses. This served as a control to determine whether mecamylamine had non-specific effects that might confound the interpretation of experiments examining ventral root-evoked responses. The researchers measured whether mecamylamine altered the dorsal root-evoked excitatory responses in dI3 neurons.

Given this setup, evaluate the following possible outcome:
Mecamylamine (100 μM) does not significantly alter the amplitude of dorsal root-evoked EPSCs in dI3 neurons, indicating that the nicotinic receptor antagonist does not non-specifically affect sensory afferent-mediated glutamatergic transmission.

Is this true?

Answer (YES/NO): YES